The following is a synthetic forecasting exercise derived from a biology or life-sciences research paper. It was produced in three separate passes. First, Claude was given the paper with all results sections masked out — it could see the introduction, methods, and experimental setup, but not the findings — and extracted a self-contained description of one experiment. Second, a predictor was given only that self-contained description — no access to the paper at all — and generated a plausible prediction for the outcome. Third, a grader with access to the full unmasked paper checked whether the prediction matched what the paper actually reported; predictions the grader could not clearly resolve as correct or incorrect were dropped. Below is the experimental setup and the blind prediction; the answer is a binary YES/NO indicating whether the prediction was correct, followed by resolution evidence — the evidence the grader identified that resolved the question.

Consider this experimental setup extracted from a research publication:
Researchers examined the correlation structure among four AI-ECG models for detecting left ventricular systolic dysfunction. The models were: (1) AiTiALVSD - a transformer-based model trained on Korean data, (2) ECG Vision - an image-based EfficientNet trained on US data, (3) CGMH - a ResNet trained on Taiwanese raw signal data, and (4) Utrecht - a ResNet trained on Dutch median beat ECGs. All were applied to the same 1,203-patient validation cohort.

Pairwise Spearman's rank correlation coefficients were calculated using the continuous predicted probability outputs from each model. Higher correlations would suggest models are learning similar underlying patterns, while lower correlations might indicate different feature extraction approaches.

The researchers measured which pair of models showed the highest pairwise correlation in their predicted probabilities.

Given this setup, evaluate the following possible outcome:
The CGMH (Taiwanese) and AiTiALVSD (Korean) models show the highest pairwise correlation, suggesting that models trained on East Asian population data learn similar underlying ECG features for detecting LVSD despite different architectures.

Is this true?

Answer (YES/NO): YES